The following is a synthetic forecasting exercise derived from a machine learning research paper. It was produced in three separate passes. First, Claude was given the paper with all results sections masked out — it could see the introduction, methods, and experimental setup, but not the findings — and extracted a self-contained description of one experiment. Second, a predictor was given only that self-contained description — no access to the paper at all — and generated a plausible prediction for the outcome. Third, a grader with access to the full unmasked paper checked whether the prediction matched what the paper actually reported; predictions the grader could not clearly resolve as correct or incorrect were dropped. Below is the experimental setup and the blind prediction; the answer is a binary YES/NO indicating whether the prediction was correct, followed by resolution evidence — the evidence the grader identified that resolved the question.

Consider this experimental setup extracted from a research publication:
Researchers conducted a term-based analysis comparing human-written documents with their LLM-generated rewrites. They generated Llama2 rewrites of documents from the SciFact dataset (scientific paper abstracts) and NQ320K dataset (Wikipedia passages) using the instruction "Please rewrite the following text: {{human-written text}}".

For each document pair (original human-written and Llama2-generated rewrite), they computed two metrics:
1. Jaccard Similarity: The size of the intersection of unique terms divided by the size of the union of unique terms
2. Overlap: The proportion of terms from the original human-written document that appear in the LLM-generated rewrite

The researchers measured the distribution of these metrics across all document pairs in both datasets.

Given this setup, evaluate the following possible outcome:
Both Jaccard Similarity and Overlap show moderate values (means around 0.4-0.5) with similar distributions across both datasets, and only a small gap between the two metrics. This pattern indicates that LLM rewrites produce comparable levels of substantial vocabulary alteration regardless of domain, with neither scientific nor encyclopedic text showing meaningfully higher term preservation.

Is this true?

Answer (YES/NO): NO